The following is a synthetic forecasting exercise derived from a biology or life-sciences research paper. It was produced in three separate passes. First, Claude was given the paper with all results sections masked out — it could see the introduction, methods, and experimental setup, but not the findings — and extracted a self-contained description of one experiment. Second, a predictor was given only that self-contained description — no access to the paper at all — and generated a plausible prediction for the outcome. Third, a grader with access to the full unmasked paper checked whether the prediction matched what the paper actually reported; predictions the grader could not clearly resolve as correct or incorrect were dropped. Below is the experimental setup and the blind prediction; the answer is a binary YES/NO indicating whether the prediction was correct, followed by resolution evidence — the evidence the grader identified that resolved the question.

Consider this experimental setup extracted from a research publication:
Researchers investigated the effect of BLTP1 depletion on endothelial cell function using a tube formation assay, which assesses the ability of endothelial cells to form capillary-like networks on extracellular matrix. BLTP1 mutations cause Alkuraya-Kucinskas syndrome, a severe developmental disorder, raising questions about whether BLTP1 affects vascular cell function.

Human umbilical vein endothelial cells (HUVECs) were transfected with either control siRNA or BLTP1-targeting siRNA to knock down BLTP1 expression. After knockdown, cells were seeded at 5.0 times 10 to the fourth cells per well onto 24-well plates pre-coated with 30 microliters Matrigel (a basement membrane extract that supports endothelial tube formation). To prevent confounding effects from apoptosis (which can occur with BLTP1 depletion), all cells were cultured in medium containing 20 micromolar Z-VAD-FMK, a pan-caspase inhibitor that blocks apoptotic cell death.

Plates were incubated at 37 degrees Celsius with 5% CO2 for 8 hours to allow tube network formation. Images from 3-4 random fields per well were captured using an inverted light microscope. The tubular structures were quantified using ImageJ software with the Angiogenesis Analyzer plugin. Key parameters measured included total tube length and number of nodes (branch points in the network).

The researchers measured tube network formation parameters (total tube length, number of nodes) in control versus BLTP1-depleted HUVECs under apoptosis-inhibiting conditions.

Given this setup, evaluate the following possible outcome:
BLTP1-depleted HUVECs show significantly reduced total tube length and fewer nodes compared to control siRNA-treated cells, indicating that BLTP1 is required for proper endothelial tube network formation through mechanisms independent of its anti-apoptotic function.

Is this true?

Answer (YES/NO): NO